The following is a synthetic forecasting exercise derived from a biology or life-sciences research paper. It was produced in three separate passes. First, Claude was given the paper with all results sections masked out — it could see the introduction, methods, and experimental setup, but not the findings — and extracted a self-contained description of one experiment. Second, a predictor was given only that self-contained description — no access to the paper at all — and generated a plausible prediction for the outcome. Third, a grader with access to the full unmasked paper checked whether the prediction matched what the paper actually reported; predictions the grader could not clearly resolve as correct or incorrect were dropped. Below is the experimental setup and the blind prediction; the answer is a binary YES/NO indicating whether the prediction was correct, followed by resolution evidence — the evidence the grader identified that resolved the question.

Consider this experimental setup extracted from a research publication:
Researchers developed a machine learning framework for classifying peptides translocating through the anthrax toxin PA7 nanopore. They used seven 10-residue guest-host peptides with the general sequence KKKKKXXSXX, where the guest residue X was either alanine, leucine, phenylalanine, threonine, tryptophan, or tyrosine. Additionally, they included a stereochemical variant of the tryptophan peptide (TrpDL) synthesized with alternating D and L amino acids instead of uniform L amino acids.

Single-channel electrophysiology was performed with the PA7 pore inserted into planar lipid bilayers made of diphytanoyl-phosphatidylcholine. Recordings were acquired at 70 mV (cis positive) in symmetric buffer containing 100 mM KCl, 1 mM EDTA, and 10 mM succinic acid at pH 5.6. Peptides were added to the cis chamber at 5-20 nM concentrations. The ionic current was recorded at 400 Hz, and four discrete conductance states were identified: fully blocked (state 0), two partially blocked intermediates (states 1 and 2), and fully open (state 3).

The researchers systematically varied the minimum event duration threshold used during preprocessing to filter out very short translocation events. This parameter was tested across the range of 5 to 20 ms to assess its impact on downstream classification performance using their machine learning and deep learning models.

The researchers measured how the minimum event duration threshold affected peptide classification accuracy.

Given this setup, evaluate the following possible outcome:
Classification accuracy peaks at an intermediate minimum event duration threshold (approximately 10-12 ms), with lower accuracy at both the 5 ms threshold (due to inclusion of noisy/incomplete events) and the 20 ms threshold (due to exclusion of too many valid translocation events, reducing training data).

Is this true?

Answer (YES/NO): NO